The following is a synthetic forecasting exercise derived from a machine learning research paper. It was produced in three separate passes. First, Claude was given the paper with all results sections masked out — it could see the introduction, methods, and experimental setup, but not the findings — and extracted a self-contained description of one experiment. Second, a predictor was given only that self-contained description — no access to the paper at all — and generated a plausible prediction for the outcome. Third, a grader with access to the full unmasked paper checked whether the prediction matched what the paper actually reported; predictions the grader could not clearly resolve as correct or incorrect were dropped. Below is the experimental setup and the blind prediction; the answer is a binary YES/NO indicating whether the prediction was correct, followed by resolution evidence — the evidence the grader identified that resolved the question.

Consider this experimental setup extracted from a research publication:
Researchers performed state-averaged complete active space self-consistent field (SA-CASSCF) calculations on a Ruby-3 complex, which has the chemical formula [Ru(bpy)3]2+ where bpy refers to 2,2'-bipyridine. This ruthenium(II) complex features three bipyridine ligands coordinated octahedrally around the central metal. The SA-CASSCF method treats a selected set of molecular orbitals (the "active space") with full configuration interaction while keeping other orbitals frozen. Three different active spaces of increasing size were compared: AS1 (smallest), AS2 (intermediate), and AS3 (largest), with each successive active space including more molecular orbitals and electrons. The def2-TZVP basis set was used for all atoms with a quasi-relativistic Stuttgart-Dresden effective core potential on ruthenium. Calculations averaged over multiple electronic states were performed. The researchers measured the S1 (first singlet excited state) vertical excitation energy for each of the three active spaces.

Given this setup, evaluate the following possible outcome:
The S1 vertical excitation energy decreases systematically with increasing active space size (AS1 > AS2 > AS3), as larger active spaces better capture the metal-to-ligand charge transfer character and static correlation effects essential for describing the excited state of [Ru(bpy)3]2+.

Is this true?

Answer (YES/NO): YES